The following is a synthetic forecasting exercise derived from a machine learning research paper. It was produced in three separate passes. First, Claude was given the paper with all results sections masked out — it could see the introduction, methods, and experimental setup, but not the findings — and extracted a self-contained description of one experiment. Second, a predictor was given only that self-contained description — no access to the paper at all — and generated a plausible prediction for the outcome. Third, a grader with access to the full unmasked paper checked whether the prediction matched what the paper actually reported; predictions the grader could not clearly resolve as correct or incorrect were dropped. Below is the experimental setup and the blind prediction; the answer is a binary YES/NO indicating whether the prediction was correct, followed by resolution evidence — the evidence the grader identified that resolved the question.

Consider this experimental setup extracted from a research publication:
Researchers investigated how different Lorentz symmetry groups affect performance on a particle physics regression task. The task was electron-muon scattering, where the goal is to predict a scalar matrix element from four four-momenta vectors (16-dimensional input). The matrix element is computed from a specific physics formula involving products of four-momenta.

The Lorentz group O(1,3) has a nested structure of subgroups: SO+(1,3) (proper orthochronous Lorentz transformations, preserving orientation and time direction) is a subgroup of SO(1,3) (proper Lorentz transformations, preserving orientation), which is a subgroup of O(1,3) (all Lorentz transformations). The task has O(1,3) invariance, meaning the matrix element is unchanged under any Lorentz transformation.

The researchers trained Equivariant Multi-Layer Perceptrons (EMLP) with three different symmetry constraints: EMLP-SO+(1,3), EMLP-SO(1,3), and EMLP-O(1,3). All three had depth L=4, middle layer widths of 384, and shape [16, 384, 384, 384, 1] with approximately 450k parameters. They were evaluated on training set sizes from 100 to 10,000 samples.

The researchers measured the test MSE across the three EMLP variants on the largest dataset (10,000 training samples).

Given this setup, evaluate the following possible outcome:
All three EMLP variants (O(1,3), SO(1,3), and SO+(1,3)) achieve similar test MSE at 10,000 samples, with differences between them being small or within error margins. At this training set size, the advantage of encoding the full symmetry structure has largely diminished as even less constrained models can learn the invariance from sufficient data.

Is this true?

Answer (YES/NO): NO